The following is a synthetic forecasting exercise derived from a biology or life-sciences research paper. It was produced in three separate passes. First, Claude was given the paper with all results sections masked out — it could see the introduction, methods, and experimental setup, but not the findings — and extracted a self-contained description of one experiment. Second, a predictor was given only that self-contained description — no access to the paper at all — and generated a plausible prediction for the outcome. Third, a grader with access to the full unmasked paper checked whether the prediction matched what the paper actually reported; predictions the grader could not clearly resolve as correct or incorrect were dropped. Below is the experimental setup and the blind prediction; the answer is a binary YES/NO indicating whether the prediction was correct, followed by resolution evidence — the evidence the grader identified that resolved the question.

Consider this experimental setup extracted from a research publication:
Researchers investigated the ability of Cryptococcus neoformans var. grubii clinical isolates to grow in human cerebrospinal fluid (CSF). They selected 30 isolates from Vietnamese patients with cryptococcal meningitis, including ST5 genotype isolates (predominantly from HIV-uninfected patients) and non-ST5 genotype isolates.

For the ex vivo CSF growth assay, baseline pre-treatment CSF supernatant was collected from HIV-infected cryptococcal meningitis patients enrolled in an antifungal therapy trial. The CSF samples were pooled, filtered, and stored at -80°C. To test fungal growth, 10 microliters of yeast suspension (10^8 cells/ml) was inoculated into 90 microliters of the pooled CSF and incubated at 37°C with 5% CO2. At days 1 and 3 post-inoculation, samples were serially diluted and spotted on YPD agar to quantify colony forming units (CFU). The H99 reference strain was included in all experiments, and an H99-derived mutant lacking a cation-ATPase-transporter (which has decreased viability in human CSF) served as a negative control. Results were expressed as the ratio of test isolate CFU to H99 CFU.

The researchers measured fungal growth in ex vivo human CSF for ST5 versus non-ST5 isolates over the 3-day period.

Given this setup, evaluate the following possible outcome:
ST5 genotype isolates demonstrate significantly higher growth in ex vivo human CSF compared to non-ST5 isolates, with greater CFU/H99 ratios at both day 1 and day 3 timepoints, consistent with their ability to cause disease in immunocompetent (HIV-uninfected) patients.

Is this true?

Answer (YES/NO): NO